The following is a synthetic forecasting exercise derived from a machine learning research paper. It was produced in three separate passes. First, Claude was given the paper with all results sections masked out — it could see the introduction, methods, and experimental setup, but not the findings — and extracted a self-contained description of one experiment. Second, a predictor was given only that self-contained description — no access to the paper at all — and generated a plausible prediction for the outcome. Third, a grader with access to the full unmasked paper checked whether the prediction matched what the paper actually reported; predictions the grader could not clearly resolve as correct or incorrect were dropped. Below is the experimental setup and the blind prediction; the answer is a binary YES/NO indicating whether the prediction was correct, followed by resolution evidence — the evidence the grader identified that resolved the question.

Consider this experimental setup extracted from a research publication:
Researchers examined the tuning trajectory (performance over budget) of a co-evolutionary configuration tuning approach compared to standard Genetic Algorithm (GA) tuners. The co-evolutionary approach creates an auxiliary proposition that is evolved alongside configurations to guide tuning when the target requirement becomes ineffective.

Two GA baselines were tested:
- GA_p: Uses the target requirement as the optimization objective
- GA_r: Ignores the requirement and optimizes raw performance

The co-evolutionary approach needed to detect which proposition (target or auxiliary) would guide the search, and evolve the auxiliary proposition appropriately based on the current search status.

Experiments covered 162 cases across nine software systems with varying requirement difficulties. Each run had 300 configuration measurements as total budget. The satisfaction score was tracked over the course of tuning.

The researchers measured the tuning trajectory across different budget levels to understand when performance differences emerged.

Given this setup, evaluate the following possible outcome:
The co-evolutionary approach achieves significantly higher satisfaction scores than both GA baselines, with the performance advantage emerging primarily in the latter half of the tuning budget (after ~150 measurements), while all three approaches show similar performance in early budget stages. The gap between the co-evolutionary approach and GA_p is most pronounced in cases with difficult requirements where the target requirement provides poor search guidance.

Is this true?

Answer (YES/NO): NO